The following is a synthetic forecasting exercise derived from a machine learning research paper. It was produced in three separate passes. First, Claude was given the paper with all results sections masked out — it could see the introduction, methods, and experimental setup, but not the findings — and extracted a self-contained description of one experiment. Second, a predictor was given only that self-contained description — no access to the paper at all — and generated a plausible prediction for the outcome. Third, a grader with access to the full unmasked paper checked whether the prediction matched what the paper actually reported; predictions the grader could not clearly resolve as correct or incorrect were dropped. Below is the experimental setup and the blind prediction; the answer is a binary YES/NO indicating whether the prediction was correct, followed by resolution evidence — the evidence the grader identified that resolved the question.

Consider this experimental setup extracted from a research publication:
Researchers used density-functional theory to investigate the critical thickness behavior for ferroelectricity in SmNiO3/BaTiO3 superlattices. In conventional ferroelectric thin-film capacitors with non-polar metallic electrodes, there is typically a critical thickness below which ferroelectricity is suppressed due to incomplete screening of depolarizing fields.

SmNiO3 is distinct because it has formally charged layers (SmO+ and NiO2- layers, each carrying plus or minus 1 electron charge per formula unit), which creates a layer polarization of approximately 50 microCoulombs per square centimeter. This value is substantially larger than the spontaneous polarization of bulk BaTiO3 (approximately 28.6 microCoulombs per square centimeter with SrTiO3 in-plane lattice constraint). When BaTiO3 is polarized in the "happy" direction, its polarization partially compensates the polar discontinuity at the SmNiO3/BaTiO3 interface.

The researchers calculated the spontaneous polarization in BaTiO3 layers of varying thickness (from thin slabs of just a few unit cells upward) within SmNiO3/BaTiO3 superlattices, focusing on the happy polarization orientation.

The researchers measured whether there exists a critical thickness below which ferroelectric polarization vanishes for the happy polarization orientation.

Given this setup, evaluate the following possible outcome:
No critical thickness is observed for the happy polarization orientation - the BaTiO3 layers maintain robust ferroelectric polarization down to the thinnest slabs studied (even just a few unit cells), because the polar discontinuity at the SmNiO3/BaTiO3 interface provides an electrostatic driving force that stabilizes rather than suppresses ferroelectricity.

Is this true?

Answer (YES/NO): YES